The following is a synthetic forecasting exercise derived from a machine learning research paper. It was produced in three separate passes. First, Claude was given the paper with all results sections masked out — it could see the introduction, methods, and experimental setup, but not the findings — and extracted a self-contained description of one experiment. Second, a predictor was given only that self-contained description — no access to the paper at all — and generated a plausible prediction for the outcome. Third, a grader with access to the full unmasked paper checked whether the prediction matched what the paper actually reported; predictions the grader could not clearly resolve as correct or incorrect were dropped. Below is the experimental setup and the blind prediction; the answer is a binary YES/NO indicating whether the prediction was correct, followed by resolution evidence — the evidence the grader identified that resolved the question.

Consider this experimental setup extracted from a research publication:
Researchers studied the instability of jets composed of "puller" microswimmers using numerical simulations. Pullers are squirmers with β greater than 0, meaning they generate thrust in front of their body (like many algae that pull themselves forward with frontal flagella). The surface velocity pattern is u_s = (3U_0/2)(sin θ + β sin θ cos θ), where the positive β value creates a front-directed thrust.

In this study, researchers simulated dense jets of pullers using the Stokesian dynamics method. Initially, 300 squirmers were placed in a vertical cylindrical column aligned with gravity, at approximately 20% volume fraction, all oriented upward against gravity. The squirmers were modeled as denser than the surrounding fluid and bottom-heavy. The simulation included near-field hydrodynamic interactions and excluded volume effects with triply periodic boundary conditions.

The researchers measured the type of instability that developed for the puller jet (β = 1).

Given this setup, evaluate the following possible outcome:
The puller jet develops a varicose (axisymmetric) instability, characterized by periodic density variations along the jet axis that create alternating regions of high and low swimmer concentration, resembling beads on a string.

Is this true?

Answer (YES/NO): YES